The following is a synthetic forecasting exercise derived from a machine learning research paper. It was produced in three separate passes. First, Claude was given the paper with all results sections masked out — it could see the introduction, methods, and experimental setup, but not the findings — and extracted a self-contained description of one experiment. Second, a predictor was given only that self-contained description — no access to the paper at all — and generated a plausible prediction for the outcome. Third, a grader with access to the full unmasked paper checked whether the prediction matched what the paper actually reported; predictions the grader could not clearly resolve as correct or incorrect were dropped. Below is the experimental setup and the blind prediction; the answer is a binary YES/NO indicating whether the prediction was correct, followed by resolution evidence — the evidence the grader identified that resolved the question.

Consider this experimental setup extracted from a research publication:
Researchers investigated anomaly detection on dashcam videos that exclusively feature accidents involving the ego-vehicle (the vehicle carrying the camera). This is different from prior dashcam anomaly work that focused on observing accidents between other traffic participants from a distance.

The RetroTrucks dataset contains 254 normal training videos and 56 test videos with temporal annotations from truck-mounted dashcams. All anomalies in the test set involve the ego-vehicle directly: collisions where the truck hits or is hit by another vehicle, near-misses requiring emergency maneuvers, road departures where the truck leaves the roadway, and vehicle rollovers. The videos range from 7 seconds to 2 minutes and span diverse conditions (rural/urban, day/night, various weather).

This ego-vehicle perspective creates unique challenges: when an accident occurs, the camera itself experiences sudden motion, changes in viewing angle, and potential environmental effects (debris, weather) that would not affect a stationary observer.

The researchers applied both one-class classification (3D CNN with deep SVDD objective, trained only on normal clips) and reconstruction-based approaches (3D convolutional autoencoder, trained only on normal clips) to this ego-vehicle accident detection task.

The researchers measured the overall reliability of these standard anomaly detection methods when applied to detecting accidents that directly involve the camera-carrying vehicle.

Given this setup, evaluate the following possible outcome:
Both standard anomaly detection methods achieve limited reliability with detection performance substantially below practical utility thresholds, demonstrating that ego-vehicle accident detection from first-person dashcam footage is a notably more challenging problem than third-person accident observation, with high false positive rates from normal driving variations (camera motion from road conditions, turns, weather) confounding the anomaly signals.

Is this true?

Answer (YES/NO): NO